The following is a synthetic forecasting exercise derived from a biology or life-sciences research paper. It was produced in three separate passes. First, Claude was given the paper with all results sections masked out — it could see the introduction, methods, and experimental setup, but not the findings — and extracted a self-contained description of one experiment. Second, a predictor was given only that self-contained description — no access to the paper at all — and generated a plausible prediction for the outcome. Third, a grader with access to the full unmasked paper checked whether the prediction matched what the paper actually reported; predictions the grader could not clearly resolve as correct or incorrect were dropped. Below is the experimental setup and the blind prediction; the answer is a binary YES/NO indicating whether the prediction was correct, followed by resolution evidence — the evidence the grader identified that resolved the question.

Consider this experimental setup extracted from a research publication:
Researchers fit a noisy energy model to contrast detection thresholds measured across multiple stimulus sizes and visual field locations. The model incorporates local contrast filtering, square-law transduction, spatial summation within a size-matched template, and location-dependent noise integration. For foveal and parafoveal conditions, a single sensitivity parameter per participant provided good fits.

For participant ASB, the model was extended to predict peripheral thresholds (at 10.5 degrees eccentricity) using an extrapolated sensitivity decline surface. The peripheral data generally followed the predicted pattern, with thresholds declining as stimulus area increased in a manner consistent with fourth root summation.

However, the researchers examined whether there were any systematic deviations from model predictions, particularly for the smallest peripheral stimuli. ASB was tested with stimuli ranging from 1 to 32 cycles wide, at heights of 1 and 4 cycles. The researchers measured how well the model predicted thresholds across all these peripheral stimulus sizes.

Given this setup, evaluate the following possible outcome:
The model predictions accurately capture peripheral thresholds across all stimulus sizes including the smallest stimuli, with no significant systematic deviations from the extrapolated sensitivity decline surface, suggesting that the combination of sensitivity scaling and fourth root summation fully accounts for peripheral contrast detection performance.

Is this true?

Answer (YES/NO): NO